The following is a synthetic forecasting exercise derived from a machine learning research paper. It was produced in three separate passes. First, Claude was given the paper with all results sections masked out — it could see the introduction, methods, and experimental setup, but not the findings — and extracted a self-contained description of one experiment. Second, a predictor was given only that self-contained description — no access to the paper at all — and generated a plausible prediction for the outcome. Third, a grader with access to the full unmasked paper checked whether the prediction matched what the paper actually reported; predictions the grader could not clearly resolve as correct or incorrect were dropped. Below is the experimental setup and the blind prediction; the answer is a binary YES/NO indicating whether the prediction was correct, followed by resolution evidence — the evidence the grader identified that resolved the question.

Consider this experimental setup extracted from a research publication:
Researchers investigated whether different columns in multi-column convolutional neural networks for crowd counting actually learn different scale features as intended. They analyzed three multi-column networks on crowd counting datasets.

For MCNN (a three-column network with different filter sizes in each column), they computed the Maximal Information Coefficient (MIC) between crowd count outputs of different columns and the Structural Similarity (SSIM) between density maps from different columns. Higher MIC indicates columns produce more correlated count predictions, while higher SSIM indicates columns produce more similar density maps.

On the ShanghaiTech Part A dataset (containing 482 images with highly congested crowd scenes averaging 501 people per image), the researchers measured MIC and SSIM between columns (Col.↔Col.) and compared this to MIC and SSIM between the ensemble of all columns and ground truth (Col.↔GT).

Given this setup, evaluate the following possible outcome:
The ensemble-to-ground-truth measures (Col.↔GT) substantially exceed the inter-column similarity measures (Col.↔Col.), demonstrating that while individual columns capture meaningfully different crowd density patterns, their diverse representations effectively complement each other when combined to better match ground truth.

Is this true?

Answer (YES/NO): NO